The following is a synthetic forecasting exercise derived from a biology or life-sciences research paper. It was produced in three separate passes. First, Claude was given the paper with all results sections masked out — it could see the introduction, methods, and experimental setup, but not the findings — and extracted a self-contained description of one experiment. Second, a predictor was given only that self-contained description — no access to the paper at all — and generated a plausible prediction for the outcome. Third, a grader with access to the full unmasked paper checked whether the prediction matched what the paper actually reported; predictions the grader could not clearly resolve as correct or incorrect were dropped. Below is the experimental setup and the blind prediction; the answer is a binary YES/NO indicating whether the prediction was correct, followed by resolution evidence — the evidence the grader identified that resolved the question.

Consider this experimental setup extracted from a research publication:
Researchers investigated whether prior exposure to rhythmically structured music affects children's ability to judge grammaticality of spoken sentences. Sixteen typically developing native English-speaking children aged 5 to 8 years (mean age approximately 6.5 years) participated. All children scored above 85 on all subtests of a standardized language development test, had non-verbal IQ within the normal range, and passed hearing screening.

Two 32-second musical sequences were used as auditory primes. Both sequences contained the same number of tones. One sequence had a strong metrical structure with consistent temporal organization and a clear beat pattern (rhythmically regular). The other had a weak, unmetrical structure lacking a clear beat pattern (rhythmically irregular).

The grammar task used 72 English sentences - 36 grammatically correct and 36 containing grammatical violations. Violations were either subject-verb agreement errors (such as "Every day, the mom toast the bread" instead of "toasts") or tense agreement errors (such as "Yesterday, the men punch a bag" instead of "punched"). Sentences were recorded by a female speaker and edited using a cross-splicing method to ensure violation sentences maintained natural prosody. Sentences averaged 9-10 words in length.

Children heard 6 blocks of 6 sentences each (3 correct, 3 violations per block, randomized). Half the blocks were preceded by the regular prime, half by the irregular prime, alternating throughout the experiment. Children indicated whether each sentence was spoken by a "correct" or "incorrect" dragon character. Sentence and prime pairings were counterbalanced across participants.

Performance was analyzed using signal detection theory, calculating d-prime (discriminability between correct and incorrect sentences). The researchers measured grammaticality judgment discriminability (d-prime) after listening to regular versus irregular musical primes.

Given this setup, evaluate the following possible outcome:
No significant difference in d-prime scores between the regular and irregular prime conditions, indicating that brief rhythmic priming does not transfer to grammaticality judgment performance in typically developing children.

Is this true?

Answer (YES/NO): NO